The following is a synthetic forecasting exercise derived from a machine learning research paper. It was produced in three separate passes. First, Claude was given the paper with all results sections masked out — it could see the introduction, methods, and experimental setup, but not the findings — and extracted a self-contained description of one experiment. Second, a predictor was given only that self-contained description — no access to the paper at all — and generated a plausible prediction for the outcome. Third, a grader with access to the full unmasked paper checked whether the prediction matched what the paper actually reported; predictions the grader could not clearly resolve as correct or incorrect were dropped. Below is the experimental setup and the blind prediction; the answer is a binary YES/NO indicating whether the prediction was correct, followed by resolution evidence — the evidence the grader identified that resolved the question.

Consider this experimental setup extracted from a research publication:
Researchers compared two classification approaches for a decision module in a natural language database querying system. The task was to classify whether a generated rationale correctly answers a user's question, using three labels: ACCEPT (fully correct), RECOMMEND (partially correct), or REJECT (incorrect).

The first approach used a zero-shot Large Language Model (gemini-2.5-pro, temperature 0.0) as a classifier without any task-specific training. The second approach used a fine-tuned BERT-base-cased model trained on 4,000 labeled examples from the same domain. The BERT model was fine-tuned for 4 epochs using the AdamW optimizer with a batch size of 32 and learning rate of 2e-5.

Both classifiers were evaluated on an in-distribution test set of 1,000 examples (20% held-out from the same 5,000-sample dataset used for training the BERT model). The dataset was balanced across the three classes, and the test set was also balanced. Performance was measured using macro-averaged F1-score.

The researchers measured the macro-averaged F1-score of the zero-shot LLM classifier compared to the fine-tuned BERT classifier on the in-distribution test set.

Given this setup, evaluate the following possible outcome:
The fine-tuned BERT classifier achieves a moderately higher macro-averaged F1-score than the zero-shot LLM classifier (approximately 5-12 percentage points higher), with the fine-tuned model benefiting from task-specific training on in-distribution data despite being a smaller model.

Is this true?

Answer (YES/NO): NO